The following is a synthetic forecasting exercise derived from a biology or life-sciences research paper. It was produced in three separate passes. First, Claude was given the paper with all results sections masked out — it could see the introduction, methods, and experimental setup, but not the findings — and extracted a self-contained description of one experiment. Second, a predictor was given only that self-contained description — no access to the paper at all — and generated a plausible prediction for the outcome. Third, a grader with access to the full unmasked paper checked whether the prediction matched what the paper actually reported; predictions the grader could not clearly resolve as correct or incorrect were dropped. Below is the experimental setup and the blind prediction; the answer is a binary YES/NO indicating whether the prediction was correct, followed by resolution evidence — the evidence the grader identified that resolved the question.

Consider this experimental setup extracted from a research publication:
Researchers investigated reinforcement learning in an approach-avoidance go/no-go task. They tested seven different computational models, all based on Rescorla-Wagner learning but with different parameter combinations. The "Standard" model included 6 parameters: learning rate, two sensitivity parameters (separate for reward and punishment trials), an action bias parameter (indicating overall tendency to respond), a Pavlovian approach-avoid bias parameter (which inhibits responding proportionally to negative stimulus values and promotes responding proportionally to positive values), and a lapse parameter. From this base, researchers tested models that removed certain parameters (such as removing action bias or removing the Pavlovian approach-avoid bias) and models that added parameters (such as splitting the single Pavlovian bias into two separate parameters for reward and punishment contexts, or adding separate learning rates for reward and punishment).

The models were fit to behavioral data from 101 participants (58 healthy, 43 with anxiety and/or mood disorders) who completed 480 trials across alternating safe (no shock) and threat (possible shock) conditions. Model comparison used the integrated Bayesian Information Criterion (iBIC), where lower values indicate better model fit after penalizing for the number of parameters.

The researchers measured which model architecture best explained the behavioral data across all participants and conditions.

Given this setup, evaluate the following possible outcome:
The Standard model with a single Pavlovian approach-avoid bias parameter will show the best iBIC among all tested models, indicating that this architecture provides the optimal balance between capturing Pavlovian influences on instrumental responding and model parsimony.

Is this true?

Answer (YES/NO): NO